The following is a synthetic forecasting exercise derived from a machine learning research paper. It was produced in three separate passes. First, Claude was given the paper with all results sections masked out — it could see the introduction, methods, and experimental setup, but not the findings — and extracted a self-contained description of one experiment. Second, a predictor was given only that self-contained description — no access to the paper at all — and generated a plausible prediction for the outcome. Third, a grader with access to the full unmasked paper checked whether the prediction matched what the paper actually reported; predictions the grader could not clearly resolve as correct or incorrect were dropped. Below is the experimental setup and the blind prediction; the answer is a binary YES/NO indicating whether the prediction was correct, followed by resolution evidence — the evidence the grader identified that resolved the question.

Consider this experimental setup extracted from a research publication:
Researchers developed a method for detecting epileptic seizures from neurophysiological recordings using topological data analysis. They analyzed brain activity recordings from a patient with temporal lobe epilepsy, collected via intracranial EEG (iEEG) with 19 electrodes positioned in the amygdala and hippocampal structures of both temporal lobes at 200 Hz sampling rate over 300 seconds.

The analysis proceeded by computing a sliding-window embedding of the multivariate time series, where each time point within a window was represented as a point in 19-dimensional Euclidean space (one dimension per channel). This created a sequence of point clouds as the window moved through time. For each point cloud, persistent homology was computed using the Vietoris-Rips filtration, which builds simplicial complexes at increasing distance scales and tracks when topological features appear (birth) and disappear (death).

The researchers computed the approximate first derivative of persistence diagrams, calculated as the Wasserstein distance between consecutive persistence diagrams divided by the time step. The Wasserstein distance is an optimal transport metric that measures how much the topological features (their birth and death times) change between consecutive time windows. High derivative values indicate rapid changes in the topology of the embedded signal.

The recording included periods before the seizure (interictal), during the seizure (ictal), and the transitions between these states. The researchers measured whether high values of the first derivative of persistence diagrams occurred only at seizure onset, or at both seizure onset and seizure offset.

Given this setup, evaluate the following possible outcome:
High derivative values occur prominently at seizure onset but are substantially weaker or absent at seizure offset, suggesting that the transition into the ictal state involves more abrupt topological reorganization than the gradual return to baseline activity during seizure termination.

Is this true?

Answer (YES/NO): NO